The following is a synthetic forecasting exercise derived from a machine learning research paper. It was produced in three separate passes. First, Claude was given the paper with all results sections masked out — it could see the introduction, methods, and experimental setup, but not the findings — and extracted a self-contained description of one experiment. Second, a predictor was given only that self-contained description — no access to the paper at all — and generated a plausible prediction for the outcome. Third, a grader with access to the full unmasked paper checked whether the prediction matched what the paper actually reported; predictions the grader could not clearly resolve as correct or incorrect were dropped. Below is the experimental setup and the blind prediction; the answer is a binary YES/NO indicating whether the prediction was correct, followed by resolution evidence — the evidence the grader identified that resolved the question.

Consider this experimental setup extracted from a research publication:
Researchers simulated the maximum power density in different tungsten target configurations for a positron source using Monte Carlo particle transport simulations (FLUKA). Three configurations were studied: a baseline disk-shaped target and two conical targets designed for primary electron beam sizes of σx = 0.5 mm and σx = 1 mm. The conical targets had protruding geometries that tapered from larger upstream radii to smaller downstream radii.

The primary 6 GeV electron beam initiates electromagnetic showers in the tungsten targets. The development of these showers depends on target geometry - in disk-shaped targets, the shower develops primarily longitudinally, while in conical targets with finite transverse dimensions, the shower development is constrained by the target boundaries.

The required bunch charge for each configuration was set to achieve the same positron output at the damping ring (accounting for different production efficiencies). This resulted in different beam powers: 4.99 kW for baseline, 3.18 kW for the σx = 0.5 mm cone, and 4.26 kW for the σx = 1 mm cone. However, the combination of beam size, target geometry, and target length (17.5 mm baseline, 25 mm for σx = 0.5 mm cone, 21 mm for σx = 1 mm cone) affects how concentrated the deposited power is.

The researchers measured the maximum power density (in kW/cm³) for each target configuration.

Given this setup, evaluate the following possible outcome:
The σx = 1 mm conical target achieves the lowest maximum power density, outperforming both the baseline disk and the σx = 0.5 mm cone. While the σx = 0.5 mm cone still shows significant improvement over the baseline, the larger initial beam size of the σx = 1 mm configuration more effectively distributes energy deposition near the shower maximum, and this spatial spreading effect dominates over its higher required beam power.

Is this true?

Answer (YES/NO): NO